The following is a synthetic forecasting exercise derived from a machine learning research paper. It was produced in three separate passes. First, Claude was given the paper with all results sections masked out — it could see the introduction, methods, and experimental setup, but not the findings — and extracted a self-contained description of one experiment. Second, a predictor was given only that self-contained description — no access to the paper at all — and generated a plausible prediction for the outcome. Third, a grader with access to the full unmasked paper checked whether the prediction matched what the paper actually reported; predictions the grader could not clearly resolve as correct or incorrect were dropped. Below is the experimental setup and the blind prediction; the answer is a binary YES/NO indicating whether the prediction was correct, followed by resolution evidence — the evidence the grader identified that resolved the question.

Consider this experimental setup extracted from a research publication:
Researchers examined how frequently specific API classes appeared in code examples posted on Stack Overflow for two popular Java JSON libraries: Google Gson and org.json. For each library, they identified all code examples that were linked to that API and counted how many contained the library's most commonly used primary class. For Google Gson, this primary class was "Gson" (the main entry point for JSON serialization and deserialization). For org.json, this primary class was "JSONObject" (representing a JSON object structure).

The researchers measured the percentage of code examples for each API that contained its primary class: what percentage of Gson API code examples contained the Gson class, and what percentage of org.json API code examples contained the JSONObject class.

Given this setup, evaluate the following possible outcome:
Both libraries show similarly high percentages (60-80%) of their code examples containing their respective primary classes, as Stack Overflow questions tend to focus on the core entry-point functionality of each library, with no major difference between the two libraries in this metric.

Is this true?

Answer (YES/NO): NO